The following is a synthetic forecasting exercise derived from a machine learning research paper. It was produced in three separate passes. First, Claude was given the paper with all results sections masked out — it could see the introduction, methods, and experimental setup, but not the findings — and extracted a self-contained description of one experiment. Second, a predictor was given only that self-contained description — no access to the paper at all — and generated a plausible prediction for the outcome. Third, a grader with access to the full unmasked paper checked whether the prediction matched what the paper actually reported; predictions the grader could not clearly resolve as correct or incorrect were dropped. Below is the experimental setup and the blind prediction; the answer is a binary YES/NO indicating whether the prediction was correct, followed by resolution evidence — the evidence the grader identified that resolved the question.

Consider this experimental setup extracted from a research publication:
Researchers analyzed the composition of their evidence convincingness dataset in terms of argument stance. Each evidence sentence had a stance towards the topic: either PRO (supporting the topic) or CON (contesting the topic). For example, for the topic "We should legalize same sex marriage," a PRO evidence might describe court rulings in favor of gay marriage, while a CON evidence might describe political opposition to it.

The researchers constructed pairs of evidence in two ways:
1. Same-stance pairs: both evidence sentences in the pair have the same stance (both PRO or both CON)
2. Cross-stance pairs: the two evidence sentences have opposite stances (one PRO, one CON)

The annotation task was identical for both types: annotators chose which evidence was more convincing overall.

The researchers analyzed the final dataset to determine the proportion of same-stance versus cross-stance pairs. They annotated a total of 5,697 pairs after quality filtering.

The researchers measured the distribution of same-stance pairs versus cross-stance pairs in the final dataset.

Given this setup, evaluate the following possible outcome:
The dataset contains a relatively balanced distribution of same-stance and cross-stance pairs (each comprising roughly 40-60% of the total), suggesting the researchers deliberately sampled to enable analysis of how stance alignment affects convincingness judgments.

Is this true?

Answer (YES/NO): YES